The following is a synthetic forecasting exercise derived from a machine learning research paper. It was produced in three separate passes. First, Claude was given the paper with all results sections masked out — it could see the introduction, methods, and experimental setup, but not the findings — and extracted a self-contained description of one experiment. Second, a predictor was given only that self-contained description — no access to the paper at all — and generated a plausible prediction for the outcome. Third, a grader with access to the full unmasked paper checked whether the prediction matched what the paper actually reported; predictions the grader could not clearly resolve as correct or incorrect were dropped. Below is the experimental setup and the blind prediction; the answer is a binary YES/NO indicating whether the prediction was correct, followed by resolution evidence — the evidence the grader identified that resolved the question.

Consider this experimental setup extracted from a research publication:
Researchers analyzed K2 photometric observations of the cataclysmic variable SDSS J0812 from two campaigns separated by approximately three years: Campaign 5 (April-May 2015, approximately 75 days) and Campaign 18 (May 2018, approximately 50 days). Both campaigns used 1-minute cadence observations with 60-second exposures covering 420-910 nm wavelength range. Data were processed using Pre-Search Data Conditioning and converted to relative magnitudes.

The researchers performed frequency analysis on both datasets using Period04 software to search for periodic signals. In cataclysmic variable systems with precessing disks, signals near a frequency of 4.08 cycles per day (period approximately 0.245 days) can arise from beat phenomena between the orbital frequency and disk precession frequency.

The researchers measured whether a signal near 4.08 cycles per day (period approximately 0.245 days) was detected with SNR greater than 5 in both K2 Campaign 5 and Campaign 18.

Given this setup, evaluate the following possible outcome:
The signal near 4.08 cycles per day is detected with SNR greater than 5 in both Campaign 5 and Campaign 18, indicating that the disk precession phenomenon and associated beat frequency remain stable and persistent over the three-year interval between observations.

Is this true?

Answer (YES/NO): NO